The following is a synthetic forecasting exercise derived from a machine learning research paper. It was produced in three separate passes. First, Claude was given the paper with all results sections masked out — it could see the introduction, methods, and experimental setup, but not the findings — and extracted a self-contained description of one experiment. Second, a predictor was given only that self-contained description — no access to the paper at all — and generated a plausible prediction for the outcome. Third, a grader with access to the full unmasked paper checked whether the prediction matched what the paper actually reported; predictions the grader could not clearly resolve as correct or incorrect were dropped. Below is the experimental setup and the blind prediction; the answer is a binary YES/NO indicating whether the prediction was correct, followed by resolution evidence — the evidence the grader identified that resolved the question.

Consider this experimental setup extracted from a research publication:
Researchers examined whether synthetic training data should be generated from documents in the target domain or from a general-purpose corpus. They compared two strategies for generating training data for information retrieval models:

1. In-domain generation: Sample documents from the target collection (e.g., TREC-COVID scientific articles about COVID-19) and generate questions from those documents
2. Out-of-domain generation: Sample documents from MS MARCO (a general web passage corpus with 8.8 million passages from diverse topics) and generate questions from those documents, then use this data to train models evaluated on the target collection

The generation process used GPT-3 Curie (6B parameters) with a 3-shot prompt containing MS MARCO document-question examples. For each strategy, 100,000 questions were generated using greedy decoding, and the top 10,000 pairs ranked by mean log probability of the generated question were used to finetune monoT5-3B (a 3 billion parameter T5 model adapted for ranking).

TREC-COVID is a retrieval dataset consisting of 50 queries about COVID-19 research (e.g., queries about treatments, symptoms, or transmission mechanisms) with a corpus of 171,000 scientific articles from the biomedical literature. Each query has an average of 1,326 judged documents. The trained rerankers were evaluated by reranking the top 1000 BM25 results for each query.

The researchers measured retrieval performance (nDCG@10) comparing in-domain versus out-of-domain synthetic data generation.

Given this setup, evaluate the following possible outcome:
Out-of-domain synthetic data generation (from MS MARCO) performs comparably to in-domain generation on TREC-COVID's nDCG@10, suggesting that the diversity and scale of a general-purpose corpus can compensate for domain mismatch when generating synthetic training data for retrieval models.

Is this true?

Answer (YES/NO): NO